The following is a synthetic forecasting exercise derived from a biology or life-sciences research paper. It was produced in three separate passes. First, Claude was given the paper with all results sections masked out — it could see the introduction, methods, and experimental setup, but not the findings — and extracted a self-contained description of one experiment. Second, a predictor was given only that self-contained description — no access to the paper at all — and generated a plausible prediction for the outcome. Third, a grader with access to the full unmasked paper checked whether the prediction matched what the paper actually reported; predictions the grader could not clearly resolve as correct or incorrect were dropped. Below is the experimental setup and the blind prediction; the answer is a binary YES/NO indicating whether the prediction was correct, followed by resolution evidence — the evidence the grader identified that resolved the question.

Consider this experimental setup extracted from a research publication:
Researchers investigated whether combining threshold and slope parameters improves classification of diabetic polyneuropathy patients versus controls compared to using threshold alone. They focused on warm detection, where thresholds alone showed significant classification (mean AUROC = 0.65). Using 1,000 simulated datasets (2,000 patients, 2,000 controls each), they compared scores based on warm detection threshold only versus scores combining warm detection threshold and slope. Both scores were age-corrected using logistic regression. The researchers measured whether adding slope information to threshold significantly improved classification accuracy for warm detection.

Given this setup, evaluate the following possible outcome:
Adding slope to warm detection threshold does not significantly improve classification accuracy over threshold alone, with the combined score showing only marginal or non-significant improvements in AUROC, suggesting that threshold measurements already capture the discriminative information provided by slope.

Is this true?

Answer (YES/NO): YES